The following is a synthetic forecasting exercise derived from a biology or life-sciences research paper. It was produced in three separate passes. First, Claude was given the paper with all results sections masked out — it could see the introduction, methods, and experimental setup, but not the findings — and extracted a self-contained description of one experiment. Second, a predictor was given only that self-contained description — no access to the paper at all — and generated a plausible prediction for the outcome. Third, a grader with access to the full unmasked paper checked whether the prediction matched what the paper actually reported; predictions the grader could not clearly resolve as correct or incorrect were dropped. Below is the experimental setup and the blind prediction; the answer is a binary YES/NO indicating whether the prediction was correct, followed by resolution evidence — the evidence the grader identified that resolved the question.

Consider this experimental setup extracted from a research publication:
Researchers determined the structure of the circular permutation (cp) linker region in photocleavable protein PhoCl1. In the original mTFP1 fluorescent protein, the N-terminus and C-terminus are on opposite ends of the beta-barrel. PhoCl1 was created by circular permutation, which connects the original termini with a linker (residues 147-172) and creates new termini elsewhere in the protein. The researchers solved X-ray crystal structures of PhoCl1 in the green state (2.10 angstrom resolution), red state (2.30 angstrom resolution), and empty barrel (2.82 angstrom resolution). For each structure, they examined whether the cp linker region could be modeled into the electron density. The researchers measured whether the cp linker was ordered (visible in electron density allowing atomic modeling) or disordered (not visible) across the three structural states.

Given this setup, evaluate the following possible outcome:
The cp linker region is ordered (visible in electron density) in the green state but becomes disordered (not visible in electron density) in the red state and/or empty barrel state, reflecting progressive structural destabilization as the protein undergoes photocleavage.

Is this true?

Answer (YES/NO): NO